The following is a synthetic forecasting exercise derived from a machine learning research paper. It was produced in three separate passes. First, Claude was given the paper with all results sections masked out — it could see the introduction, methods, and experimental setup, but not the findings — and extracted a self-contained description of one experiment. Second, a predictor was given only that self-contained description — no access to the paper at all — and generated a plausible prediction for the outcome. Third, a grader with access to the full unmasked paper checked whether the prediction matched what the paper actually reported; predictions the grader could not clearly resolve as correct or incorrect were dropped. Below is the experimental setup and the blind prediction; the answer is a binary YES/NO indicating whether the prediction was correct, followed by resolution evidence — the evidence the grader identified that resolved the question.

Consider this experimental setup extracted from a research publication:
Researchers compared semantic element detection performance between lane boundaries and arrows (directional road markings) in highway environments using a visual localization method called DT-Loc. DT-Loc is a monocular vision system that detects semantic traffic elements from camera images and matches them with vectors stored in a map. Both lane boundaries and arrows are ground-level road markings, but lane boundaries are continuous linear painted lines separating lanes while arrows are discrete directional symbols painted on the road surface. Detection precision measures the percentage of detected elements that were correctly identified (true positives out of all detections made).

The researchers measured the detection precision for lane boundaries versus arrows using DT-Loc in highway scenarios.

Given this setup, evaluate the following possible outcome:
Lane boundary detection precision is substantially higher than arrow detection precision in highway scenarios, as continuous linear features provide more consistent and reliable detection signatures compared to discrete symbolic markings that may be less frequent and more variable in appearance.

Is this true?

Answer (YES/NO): YES